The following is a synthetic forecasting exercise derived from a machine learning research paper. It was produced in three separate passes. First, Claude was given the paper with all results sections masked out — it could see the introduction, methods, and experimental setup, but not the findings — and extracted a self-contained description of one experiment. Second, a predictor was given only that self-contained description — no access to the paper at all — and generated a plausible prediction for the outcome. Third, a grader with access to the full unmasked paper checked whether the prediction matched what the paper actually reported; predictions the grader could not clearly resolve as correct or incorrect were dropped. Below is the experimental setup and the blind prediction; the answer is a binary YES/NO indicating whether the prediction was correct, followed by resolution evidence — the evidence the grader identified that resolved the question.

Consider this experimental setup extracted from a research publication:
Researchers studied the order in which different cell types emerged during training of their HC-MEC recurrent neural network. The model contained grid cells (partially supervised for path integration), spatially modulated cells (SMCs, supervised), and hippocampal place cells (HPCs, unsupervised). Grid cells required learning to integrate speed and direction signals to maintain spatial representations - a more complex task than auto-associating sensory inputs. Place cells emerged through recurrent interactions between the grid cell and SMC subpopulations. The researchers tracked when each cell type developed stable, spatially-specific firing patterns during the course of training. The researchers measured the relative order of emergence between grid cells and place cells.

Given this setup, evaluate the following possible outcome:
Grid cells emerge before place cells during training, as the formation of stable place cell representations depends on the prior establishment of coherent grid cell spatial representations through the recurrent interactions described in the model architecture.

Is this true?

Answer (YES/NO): NO